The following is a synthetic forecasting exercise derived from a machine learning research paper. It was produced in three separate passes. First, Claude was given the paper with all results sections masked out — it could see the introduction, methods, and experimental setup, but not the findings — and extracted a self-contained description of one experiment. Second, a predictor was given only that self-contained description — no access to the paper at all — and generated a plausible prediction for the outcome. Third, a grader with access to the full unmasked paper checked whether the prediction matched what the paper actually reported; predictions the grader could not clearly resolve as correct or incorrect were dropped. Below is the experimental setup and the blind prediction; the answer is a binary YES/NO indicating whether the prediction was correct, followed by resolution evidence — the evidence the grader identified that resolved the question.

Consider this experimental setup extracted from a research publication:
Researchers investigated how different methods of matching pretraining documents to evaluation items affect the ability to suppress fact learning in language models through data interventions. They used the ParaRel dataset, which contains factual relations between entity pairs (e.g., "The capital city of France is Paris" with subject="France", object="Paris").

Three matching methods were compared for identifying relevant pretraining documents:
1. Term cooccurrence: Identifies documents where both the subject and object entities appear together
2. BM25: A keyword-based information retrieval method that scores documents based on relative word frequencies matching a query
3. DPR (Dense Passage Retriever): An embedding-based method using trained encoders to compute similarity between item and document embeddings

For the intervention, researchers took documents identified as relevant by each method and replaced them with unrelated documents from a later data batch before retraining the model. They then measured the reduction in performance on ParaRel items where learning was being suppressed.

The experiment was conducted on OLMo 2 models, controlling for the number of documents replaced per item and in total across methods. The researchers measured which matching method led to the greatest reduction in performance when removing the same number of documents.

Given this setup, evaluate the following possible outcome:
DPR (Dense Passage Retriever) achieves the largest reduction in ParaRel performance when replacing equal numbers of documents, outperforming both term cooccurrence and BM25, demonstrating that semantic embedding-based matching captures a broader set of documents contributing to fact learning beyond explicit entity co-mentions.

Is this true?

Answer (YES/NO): NO